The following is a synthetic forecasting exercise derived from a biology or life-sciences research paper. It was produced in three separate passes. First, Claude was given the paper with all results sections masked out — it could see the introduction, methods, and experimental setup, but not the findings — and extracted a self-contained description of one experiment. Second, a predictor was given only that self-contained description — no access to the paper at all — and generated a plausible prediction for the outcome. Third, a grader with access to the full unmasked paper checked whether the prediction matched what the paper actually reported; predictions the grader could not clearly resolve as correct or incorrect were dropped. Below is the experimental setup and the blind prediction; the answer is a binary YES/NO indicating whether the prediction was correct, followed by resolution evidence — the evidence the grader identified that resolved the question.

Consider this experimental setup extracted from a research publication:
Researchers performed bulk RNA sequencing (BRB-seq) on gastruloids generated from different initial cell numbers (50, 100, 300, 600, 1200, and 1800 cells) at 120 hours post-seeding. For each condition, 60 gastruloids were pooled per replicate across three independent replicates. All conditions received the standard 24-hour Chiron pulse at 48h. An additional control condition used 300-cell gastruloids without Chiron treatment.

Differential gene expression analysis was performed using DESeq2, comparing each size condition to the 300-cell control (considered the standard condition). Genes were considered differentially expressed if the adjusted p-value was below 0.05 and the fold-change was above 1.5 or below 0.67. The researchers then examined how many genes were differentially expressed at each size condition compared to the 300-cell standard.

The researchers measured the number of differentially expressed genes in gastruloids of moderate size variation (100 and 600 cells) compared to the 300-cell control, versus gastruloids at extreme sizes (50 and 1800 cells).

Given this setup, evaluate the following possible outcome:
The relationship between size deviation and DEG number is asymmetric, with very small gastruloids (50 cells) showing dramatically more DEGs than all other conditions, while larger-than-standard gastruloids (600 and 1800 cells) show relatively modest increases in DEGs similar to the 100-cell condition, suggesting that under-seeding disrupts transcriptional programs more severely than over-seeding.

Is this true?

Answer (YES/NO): NO